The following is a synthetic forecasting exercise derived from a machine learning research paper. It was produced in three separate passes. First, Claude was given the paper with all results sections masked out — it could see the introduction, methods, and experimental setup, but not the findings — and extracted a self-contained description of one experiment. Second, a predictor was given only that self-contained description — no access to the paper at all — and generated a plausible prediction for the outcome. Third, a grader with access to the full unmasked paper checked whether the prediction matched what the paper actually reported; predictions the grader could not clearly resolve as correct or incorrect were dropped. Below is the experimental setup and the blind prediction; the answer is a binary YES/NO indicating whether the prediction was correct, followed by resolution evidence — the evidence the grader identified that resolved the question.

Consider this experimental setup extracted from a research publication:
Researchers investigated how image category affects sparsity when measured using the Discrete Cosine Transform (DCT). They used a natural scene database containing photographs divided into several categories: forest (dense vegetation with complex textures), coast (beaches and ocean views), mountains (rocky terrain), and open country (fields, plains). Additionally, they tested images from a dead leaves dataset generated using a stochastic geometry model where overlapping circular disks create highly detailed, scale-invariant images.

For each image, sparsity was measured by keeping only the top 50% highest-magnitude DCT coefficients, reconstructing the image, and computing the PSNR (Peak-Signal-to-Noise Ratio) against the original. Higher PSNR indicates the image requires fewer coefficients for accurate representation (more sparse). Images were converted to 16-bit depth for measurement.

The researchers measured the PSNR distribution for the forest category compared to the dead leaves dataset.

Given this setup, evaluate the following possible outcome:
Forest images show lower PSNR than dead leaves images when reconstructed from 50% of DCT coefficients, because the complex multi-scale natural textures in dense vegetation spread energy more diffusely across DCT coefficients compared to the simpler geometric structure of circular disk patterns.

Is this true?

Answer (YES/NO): NO